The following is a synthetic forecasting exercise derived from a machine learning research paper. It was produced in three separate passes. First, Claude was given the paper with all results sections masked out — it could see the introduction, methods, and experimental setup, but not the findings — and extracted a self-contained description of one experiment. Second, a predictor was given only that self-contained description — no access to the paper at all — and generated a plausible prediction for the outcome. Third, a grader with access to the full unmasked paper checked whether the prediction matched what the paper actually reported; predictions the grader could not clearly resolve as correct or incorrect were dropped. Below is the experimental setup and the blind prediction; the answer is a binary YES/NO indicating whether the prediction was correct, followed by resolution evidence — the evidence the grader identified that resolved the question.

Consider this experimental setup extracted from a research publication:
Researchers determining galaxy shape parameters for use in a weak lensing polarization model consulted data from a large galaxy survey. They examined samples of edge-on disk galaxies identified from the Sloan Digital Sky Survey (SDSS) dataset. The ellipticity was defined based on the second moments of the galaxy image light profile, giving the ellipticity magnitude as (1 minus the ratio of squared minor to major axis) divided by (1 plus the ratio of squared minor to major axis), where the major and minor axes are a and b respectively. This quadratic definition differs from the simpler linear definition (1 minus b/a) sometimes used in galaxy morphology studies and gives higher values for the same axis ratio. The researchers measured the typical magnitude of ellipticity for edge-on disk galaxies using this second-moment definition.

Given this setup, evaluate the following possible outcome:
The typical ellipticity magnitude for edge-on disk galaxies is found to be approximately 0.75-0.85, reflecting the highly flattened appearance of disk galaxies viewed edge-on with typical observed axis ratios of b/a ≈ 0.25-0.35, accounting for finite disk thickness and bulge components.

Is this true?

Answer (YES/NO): NO